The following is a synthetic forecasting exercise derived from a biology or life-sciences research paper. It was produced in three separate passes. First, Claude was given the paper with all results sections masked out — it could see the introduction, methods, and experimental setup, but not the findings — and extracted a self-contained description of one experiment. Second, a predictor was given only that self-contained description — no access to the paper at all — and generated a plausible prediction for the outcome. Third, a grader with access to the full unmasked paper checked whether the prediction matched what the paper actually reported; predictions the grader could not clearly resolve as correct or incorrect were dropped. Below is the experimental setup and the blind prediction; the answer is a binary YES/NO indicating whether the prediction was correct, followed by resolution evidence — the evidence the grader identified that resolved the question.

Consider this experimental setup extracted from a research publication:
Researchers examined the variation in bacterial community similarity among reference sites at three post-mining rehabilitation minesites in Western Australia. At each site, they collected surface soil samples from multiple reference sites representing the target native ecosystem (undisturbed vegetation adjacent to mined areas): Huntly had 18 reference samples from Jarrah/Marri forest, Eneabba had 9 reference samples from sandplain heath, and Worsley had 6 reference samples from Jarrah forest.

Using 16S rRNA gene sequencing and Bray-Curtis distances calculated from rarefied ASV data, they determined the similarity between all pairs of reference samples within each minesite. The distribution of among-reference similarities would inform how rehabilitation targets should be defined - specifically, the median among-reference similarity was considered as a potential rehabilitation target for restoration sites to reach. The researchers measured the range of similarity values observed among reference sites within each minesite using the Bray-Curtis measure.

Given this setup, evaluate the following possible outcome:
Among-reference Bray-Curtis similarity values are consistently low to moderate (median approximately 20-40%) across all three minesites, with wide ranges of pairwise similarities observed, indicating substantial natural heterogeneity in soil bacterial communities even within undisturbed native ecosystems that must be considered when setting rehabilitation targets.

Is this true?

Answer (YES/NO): YES